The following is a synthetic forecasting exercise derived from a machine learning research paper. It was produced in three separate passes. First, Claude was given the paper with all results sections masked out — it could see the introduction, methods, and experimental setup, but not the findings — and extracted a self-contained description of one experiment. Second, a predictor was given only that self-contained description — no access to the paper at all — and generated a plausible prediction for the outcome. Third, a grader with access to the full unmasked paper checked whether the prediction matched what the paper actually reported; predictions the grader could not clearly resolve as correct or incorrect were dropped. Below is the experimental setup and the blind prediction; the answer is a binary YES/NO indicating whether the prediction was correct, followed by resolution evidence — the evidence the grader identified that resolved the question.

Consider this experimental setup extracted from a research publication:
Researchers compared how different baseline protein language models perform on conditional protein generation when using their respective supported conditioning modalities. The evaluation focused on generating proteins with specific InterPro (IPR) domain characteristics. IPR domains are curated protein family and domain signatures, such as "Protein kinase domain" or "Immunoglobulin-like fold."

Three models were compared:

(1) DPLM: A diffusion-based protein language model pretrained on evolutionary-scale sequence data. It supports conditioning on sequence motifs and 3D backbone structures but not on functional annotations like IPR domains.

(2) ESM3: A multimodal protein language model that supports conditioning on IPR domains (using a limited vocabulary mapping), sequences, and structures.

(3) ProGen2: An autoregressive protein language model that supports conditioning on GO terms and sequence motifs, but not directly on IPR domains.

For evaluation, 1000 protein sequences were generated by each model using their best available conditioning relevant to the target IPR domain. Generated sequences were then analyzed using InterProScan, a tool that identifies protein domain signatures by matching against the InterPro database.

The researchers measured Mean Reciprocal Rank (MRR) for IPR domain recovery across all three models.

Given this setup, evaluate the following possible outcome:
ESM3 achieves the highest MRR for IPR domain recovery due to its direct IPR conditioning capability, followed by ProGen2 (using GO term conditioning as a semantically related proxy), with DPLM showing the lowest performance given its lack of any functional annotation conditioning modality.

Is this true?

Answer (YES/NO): NO